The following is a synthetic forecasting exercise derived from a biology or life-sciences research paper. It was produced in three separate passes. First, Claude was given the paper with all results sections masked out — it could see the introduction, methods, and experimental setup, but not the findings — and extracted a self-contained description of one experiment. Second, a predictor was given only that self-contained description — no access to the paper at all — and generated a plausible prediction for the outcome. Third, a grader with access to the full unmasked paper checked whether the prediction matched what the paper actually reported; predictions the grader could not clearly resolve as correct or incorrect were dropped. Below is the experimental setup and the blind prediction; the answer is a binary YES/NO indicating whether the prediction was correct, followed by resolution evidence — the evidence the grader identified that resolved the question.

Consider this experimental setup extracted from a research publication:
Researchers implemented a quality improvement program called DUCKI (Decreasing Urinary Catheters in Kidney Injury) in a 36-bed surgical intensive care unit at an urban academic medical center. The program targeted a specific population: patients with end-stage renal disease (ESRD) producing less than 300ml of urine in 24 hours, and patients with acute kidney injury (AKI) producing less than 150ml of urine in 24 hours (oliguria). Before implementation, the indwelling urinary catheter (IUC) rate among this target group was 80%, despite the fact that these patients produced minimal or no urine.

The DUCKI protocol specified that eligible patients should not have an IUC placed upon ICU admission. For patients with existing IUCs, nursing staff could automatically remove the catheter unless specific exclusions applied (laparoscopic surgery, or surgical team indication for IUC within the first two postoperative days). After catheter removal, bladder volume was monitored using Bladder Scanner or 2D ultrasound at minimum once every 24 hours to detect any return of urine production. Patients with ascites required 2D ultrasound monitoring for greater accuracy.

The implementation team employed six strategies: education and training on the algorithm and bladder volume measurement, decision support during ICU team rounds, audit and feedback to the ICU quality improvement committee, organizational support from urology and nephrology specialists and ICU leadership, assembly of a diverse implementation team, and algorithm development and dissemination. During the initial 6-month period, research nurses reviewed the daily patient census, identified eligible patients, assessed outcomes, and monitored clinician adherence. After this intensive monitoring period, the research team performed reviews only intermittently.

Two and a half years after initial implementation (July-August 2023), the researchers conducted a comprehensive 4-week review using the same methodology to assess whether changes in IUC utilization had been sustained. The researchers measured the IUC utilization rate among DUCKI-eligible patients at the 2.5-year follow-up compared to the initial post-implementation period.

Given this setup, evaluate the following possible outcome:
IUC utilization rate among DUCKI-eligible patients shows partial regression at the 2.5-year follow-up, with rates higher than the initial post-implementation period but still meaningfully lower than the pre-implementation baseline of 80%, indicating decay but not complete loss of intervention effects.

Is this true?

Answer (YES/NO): NO